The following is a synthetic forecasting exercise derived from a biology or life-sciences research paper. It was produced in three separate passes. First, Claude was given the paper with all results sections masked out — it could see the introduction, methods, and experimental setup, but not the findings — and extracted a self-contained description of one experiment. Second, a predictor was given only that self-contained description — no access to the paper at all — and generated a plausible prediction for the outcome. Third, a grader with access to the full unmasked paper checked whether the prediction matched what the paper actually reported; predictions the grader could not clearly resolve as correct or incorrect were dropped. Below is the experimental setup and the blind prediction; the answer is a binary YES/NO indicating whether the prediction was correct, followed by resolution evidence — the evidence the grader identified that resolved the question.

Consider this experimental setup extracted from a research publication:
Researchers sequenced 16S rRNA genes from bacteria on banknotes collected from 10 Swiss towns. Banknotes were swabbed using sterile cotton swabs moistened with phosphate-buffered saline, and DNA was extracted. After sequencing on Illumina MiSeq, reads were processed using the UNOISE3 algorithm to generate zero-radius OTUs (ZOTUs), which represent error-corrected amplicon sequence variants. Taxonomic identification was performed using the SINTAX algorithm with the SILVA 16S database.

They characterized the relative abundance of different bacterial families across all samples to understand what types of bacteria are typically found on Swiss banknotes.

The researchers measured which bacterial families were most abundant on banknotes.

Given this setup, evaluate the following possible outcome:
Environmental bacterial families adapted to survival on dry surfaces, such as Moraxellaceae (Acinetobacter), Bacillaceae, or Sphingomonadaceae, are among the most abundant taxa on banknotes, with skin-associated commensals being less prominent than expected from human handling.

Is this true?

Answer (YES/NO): NO